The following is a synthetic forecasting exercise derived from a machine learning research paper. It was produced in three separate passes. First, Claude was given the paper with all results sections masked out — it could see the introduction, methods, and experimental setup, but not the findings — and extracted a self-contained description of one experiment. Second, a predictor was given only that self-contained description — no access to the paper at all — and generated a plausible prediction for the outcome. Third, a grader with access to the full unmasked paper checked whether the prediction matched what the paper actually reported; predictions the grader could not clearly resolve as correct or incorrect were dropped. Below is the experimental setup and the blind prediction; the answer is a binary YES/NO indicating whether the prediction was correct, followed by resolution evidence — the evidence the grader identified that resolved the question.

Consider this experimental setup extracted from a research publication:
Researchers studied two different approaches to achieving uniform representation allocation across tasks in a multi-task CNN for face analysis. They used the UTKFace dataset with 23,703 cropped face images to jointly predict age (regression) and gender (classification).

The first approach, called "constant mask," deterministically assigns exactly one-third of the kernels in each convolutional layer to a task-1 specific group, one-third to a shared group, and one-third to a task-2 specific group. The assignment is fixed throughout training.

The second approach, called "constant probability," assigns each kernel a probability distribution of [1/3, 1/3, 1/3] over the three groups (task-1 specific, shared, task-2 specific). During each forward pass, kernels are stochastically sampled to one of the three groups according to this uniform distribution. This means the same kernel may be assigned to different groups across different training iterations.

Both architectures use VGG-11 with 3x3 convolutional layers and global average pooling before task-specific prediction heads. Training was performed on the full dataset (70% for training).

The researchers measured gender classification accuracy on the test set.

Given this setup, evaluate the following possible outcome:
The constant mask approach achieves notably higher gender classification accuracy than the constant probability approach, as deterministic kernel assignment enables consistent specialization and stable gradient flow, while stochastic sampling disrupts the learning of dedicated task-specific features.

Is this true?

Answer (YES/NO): NO